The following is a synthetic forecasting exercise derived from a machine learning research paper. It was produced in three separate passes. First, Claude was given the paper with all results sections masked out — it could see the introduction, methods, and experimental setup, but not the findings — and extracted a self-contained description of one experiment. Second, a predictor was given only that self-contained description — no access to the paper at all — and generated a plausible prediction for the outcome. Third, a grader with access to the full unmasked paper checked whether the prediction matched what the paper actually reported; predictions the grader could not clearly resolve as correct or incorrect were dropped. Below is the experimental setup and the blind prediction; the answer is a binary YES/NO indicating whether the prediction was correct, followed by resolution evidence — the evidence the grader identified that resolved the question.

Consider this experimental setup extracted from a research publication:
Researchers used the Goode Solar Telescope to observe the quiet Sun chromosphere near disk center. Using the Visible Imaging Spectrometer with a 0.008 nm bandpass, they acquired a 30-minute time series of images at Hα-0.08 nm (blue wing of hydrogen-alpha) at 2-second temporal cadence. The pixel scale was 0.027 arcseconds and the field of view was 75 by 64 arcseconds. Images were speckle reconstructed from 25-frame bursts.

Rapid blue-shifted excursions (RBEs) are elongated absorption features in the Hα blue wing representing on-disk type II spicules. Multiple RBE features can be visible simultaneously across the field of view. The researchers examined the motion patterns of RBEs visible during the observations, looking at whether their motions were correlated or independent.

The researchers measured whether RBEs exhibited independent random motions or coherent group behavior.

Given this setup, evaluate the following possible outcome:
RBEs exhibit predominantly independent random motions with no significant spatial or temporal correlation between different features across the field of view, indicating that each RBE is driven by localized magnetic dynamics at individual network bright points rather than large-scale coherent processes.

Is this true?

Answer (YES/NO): NO